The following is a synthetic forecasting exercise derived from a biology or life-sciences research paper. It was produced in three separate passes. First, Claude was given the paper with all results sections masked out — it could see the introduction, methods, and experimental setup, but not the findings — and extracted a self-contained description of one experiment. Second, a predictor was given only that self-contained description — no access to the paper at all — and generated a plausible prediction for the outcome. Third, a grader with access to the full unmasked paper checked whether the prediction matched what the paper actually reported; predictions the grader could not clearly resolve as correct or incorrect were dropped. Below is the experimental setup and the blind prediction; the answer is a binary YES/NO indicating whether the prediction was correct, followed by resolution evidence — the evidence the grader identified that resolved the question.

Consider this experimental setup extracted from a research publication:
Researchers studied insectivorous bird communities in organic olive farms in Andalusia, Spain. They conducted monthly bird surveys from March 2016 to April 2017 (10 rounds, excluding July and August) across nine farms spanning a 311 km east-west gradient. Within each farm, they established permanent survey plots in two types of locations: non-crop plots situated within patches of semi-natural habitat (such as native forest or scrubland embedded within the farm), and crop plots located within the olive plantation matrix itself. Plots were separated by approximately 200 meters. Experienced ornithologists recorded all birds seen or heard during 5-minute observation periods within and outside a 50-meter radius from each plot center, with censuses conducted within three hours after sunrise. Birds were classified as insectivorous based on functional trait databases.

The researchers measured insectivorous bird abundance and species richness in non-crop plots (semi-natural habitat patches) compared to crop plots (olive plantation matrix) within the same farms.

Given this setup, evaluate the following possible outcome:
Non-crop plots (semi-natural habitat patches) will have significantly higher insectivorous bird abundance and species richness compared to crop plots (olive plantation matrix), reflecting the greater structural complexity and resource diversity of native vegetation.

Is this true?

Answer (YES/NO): YES